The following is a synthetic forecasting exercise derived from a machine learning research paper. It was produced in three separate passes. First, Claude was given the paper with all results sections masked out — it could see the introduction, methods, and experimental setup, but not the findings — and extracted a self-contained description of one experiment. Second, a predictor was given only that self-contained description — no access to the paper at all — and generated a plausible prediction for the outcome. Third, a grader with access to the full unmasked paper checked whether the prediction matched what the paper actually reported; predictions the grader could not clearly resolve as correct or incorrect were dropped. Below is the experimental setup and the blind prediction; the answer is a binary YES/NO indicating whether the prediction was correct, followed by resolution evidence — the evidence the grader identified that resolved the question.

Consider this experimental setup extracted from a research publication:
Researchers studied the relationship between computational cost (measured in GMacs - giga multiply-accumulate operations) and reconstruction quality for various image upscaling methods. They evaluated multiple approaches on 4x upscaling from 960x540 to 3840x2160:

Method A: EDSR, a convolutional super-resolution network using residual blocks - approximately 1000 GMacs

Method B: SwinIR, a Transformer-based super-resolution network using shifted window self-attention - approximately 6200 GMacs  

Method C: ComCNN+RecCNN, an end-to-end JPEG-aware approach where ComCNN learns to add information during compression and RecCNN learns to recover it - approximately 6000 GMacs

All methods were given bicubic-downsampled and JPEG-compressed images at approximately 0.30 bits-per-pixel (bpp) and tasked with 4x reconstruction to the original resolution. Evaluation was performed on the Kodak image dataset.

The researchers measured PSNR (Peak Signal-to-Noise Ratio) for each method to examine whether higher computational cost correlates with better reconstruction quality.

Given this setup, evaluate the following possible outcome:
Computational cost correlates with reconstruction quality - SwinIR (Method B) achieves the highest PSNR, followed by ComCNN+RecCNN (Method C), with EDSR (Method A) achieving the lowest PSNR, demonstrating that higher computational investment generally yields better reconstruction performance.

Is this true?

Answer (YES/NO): NO